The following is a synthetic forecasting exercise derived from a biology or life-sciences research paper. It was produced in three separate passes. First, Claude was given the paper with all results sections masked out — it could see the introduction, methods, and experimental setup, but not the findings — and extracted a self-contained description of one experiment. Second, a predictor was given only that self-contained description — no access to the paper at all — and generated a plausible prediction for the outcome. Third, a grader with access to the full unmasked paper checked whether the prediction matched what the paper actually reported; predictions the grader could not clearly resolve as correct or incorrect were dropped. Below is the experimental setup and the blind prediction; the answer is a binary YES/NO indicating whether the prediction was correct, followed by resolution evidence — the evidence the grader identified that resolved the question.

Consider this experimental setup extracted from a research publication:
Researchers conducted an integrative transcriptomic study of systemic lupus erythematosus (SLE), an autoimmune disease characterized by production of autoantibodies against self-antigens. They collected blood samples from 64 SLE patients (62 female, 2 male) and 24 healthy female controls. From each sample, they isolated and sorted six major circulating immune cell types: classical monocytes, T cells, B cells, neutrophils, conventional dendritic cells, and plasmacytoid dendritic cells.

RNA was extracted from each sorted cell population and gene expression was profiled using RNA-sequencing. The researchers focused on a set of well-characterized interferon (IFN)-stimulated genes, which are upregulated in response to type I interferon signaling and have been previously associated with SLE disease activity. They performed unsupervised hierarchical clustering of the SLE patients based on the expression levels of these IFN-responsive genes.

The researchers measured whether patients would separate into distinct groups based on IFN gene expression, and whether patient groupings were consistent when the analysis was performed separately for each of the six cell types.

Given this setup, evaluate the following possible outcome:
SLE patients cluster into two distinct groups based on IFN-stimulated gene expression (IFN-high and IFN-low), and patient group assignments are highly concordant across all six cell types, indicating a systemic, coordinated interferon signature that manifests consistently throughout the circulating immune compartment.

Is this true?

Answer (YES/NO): YES